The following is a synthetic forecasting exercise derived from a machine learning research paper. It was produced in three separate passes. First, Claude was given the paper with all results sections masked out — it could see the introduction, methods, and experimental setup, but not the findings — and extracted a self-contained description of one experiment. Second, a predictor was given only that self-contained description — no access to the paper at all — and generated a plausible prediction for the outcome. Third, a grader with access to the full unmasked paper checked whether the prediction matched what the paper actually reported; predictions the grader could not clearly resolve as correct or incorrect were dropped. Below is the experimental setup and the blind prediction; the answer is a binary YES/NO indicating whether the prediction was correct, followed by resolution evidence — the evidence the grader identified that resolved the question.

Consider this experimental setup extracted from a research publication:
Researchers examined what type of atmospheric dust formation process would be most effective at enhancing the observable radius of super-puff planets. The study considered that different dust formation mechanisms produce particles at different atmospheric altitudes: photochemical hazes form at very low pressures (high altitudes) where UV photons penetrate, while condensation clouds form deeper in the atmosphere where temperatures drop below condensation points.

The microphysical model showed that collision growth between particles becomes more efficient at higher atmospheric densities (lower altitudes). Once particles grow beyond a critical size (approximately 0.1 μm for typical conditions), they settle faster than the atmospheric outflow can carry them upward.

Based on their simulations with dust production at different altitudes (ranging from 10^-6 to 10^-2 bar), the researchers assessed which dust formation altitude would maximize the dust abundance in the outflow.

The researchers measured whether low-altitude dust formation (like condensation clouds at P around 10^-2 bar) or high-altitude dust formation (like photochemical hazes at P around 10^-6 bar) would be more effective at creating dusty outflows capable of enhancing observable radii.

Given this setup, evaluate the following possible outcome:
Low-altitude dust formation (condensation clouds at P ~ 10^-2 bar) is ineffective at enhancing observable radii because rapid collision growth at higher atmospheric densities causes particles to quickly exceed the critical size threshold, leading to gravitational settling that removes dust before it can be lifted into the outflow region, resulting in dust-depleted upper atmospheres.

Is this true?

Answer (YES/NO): YES